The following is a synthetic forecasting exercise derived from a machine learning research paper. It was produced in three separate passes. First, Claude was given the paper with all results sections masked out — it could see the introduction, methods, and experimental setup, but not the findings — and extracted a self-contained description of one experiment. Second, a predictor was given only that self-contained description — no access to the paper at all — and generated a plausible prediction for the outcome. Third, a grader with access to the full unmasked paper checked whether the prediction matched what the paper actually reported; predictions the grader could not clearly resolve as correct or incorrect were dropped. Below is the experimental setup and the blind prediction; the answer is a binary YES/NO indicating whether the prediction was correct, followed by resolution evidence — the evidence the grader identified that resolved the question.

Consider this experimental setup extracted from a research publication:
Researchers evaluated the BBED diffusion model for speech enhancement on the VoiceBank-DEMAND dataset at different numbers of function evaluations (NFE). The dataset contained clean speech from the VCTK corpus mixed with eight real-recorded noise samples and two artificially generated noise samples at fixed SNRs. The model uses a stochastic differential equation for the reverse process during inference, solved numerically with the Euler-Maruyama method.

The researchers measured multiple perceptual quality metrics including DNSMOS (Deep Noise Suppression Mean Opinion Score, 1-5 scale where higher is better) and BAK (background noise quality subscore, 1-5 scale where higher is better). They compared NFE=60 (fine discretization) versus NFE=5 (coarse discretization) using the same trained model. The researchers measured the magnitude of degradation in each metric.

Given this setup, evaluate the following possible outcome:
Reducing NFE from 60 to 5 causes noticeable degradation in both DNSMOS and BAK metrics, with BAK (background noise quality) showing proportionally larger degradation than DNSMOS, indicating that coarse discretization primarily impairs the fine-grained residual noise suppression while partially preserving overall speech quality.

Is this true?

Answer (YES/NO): YES